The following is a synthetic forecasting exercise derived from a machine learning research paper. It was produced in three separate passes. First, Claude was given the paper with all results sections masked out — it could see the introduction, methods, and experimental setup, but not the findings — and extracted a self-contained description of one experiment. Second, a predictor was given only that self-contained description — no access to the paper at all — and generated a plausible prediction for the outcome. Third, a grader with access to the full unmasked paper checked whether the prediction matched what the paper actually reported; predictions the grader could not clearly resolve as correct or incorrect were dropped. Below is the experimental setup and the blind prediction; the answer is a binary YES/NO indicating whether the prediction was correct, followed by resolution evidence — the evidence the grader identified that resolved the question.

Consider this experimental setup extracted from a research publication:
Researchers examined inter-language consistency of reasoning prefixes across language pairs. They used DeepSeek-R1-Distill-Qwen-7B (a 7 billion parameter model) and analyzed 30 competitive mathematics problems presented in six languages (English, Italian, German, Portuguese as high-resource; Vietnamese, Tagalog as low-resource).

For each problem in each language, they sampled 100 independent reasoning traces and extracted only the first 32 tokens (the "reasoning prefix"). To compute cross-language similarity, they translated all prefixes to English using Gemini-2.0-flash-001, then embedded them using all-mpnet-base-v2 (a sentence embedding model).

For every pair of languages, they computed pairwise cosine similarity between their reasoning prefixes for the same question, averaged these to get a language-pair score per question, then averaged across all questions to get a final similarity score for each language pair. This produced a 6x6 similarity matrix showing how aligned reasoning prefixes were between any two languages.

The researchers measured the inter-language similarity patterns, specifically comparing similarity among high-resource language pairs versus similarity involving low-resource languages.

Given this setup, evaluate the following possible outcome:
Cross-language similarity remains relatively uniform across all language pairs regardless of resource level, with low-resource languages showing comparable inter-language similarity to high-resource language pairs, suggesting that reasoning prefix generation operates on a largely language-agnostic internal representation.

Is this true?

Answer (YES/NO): NO